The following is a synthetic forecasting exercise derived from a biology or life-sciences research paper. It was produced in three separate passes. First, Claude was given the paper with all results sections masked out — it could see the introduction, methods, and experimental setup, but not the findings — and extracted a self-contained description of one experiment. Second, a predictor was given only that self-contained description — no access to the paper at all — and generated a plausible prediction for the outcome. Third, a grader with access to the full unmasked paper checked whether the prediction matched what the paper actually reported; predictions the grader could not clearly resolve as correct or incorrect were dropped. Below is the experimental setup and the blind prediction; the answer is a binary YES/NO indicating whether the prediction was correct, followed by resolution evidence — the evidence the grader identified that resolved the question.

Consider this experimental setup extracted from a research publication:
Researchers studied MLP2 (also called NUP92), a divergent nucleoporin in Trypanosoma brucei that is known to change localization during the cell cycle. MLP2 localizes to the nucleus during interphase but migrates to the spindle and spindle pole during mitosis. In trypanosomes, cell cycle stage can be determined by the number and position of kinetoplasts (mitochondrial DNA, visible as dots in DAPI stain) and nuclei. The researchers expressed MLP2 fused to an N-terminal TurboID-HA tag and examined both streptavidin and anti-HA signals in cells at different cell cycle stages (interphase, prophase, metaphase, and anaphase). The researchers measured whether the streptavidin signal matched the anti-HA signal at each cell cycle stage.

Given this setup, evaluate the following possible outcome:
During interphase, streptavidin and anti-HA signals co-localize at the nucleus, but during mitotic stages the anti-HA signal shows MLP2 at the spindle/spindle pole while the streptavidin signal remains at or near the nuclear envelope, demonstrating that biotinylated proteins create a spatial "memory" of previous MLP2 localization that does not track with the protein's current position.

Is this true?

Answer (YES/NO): NO